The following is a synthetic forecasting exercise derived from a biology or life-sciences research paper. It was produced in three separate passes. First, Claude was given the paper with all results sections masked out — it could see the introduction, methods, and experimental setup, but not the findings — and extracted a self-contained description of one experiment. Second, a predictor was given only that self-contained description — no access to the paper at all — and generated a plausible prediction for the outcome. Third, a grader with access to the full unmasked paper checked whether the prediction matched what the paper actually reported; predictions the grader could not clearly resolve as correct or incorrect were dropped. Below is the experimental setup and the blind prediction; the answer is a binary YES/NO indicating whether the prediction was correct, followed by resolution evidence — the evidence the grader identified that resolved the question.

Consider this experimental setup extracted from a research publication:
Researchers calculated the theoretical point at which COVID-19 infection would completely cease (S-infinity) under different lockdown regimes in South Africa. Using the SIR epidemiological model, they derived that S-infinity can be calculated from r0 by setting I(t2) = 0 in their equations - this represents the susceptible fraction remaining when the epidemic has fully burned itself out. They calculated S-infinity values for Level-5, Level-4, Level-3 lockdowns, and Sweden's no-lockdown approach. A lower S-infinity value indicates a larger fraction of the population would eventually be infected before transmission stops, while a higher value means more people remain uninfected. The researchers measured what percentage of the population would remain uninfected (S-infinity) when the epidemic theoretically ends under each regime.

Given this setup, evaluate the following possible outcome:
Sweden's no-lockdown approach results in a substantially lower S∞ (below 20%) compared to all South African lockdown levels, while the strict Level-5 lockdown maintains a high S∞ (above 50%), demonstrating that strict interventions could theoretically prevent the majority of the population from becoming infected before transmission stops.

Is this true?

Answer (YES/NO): NO